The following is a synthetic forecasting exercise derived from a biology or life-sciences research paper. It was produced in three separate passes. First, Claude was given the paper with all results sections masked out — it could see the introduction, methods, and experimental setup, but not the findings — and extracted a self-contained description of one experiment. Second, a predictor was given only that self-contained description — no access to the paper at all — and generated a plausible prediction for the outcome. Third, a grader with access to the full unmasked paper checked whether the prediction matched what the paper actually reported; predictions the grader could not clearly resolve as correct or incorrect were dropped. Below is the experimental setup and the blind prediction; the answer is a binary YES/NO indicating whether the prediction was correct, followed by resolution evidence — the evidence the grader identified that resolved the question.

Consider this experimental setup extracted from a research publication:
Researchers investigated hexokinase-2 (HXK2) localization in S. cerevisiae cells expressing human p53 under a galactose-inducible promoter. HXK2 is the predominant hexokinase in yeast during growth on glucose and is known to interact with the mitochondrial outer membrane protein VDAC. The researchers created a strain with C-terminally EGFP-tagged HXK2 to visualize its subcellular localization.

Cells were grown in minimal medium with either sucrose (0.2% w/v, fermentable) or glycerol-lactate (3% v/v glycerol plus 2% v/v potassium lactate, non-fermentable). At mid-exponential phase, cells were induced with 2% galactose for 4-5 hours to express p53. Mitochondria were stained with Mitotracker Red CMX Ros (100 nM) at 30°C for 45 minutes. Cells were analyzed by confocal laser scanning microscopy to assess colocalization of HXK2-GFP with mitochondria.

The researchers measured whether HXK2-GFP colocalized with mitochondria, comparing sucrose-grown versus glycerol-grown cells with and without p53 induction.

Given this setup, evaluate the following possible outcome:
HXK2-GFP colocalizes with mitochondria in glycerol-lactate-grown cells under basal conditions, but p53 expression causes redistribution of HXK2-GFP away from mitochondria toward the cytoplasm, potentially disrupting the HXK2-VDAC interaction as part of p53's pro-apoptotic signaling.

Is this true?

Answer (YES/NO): NO